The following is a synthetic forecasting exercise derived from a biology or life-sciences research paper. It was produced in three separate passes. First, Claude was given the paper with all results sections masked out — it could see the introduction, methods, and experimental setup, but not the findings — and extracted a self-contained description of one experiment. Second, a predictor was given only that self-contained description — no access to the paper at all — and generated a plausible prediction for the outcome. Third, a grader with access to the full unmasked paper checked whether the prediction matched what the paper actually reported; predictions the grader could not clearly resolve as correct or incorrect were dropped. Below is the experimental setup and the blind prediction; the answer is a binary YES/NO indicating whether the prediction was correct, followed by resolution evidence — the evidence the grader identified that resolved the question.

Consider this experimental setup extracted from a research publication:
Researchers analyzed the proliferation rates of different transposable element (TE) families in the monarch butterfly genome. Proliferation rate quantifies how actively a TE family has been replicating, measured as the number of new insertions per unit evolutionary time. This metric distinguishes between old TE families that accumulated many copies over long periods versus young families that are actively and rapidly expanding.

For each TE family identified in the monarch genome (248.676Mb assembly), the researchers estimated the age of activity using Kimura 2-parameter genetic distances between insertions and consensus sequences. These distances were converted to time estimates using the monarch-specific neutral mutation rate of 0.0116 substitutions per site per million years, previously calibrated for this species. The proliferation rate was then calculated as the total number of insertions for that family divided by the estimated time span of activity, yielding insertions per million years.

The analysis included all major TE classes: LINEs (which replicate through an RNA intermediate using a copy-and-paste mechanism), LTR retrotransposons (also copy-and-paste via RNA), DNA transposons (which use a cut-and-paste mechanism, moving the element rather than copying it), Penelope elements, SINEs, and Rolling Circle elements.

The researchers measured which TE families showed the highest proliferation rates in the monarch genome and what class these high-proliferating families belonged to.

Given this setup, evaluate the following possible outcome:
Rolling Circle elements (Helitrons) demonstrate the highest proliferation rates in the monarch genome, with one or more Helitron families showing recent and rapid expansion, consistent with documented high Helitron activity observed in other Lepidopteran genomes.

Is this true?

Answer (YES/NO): NO